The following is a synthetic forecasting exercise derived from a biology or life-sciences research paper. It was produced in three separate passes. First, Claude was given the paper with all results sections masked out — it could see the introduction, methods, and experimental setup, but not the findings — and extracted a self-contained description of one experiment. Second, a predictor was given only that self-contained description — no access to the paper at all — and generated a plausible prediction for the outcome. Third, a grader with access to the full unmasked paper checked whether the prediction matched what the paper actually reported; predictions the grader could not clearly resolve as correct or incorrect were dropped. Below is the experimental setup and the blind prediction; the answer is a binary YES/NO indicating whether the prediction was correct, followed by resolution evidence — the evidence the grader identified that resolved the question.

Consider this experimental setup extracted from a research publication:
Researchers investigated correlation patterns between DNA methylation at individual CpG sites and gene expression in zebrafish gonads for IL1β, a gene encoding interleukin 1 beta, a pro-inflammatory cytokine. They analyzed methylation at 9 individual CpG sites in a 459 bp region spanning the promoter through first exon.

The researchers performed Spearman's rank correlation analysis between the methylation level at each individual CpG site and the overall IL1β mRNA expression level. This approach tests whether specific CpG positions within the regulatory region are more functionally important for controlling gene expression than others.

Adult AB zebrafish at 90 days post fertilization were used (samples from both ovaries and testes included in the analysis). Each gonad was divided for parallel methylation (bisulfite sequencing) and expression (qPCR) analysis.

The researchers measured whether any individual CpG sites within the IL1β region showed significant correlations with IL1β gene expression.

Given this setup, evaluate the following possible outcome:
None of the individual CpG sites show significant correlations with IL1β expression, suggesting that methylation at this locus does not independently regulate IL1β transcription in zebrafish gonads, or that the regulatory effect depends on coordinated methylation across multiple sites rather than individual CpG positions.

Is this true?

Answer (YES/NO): YES